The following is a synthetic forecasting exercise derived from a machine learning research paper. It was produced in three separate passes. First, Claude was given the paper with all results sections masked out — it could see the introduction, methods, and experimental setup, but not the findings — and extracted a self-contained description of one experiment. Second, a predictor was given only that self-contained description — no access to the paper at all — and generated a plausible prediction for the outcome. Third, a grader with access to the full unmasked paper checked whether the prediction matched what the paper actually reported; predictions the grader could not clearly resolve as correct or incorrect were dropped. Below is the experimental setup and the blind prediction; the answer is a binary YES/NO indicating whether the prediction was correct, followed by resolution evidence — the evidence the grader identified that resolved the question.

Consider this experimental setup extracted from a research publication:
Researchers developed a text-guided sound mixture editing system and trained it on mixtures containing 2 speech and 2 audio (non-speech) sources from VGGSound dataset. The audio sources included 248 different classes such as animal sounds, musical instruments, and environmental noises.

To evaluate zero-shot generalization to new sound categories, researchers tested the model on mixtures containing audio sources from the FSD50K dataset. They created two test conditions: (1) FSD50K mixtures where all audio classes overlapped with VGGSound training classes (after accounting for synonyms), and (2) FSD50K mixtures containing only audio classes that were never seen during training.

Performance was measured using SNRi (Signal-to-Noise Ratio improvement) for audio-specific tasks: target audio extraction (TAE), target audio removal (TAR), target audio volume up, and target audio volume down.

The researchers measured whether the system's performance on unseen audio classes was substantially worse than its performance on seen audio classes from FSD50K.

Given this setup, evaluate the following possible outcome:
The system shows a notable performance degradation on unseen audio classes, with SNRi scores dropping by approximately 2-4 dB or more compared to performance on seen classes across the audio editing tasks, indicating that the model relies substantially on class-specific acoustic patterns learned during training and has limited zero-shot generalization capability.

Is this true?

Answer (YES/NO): NO